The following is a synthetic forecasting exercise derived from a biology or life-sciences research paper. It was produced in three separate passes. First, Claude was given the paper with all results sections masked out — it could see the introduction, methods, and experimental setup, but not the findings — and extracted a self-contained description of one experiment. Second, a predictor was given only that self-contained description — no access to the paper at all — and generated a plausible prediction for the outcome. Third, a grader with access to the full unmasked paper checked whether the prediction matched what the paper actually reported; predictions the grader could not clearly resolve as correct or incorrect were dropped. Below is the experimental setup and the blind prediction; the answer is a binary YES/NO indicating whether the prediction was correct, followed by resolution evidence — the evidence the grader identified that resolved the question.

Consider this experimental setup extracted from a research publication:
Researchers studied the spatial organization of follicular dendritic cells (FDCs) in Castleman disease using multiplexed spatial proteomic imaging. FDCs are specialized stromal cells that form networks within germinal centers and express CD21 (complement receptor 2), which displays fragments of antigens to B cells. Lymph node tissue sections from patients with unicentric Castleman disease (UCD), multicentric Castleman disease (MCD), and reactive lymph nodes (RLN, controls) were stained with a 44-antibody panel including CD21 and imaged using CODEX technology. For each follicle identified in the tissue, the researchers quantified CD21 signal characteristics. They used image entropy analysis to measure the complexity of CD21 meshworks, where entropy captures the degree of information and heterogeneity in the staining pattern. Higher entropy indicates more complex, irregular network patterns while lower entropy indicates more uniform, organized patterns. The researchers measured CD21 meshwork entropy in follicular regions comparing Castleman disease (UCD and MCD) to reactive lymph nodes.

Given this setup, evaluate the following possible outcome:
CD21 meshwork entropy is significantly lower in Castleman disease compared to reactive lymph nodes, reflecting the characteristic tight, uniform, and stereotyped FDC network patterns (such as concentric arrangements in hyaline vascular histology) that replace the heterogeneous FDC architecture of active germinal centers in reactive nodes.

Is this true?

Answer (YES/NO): NO